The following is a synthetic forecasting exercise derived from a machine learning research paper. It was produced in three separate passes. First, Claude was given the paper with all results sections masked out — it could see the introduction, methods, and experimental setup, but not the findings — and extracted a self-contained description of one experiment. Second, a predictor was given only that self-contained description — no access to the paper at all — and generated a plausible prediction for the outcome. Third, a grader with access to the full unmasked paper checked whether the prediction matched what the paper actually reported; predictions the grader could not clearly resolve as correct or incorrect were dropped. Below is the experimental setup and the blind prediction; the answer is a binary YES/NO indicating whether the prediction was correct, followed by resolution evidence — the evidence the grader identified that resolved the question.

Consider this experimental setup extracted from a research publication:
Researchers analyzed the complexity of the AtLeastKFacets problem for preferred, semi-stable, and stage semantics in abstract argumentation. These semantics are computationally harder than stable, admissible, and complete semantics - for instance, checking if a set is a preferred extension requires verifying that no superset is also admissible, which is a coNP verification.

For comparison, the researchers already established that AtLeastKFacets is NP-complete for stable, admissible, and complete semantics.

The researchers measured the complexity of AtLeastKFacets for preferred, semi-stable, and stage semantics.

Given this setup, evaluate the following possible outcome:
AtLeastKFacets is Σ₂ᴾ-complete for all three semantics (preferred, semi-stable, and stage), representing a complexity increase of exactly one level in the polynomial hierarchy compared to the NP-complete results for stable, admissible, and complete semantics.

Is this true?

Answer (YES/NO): YES